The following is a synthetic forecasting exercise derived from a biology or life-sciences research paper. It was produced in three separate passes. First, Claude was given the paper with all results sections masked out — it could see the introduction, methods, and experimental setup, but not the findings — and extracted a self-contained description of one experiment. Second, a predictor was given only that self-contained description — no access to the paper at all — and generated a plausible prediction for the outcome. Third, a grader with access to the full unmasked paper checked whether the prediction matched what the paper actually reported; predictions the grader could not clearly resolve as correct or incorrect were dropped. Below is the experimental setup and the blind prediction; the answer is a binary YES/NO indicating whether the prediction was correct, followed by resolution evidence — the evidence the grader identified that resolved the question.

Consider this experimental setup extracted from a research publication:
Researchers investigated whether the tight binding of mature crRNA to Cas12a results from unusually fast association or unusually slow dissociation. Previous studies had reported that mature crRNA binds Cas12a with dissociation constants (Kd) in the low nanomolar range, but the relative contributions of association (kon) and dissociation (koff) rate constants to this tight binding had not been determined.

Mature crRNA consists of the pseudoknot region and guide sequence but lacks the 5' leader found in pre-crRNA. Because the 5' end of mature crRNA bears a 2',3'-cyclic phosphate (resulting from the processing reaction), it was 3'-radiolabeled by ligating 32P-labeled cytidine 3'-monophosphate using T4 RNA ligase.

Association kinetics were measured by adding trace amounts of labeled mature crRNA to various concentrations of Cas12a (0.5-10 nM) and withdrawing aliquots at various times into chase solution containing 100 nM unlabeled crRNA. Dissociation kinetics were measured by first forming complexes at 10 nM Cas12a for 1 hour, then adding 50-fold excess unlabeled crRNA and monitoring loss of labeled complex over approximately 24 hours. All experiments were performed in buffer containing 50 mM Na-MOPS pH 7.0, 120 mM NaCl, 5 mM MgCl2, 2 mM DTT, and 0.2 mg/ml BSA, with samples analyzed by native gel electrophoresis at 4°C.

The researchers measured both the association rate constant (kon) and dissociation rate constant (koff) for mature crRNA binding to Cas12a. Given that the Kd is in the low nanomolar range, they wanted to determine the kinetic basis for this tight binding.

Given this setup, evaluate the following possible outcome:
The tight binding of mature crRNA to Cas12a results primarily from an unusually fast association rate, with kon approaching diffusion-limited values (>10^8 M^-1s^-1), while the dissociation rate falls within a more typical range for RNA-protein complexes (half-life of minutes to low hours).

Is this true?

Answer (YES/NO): NO